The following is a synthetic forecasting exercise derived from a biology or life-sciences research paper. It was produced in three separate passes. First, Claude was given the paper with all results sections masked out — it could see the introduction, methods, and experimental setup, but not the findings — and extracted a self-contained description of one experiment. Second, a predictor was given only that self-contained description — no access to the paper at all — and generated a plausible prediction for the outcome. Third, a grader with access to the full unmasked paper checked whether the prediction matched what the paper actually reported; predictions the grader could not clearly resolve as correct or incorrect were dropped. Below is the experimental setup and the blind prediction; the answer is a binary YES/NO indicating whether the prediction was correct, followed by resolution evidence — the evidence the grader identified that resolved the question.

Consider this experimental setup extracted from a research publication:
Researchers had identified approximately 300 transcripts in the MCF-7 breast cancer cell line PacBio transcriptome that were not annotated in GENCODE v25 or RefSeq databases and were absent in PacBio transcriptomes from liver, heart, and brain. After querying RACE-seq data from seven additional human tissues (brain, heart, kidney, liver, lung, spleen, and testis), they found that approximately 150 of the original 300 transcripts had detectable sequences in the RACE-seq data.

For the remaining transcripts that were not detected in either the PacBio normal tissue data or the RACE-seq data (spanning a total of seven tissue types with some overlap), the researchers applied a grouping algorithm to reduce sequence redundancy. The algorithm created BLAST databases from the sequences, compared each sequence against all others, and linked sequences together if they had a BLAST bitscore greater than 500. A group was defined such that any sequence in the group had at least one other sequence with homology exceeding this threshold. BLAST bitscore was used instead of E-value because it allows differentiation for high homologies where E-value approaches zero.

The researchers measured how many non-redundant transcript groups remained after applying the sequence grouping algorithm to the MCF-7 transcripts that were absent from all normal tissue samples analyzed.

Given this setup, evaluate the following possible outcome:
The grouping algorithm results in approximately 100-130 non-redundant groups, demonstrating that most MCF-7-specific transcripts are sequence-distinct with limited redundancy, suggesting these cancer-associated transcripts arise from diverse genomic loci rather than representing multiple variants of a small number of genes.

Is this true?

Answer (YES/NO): YES